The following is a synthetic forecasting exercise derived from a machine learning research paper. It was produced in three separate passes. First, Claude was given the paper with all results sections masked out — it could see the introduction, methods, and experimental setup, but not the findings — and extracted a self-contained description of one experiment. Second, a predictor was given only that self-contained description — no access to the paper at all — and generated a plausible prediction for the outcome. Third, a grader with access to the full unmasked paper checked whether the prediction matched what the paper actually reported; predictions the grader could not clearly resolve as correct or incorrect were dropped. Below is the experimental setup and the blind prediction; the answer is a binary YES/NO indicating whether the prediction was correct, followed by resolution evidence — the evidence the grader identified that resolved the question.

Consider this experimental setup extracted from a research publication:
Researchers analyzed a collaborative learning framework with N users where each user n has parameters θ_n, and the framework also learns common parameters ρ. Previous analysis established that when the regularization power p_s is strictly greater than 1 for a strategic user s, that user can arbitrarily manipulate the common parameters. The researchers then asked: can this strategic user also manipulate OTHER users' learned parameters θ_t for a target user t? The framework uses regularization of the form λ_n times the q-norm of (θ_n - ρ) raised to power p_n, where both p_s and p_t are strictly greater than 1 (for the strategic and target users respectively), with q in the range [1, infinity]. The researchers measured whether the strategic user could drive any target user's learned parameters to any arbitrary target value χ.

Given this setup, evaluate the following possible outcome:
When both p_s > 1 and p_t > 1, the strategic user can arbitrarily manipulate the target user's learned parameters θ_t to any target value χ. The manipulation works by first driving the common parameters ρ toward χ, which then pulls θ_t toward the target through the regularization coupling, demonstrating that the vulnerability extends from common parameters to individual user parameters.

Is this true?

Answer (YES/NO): YES